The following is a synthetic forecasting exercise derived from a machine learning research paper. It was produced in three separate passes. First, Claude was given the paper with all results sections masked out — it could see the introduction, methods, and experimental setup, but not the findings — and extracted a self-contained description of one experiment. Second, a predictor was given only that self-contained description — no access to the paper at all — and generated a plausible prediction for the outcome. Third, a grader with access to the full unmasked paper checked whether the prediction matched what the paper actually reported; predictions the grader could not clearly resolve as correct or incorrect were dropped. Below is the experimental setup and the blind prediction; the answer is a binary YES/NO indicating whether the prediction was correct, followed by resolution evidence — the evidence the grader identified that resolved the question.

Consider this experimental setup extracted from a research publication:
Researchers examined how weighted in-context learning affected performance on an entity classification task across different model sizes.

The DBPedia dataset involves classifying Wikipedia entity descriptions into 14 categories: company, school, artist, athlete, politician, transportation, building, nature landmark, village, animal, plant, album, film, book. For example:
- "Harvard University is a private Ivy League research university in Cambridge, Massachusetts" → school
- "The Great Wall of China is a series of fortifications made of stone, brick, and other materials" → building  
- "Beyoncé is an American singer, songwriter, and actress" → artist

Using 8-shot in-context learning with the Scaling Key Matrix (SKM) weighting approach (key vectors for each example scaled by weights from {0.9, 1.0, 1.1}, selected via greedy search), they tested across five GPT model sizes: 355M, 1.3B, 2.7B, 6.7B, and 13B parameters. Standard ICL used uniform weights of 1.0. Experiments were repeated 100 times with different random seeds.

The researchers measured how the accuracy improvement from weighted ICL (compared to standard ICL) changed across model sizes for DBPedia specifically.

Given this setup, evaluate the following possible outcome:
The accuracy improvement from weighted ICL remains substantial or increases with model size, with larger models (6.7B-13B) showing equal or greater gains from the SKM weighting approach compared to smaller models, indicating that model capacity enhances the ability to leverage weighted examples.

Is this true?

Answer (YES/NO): NO